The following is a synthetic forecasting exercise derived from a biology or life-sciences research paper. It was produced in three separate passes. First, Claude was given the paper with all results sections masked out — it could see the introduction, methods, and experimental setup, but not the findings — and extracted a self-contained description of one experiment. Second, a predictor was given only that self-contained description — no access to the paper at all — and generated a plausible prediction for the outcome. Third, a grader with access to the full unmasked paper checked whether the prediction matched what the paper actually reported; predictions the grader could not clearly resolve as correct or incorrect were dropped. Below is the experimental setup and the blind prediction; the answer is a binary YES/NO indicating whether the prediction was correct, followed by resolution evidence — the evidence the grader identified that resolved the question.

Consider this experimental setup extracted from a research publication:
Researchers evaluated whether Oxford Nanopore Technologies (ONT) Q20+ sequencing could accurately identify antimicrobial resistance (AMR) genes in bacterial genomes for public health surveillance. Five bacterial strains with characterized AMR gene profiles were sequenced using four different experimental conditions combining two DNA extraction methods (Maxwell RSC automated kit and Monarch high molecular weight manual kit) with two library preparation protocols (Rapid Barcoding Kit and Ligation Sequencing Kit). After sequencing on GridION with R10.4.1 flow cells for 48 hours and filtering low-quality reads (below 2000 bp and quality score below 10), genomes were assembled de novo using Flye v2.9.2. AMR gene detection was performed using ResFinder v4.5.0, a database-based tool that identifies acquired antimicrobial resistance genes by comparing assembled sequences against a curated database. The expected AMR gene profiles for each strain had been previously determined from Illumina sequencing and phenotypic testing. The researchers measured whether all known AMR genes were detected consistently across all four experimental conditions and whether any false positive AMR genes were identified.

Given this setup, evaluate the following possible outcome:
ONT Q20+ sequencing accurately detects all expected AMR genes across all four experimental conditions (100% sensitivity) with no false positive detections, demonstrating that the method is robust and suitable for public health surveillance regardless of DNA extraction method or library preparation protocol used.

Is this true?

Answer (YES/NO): YES